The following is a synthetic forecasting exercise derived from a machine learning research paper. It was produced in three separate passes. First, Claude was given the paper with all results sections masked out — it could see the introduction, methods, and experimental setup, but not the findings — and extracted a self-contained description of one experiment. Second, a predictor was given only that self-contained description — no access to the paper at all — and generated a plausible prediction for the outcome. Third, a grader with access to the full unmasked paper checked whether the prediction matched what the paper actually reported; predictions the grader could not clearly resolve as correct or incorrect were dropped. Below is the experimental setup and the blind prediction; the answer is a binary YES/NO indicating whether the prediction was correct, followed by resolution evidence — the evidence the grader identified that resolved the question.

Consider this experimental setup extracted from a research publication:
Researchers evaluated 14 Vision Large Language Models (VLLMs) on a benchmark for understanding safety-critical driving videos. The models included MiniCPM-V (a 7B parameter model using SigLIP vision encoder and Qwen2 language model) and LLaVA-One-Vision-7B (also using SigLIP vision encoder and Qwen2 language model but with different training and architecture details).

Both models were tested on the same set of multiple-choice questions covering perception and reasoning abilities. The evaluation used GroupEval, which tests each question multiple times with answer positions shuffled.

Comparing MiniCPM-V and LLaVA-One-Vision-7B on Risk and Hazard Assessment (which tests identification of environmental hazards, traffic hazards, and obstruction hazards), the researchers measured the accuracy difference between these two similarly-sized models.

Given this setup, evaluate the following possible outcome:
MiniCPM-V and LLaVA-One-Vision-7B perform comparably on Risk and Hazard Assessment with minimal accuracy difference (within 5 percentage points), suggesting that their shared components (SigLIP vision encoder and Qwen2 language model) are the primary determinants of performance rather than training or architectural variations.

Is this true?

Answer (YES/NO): NO